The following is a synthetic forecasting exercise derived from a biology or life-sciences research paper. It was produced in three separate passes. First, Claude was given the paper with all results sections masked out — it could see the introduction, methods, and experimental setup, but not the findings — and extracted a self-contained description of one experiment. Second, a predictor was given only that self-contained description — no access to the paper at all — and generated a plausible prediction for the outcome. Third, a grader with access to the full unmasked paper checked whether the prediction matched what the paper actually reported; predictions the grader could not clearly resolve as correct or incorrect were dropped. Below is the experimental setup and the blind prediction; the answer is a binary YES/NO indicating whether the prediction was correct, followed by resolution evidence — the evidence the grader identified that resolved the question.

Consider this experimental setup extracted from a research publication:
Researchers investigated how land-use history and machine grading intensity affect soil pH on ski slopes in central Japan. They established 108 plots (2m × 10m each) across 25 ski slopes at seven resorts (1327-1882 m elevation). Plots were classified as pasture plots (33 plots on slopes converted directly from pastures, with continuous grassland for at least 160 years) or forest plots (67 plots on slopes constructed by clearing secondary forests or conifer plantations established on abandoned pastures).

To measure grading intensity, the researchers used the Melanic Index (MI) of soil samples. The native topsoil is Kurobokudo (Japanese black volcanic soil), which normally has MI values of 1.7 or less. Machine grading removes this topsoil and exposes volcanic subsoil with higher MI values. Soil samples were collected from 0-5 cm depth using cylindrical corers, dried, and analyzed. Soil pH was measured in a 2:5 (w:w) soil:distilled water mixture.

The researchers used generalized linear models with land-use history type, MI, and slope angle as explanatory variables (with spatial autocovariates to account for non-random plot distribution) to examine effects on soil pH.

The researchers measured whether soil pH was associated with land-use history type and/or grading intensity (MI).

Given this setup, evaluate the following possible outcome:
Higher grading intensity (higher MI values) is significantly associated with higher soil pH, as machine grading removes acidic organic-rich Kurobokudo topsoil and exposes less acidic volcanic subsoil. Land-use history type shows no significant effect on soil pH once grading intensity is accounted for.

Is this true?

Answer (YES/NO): NO